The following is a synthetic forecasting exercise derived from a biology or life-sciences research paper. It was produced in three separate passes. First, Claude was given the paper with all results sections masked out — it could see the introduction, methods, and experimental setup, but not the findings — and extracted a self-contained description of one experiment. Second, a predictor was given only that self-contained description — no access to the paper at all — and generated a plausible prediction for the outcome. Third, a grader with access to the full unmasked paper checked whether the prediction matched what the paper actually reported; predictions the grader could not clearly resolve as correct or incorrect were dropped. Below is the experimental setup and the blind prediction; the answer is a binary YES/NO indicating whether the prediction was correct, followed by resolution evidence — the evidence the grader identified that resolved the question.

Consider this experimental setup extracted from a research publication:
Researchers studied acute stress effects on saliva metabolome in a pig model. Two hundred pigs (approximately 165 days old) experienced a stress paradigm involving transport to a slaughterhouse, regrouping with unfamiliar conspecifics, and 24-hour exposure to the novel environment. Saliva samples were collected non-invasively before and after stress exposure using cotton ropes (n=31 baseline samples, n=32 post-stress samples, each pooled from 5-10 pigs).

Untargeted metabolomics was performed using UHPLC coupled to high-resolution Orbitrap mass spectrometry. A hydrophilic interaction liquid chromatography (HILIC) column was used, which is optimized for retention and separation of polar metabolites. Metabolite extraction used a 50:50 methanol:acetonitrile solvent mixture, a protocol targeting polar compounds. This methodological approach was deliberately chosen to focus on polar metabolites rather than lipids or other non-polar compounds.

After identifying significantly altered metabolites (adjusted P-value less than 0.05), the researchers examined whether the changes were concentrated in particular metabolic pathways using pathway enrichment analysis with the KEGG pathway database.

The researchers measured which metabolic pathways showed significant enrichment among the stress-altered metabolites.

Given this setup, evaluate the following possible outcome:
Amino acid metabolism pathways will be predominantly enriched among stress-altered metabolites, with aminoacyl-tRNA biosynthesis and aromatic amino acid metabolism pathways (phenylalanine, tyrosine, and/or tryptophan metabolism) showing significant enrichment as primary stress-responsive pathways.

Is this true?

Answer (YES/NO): NO